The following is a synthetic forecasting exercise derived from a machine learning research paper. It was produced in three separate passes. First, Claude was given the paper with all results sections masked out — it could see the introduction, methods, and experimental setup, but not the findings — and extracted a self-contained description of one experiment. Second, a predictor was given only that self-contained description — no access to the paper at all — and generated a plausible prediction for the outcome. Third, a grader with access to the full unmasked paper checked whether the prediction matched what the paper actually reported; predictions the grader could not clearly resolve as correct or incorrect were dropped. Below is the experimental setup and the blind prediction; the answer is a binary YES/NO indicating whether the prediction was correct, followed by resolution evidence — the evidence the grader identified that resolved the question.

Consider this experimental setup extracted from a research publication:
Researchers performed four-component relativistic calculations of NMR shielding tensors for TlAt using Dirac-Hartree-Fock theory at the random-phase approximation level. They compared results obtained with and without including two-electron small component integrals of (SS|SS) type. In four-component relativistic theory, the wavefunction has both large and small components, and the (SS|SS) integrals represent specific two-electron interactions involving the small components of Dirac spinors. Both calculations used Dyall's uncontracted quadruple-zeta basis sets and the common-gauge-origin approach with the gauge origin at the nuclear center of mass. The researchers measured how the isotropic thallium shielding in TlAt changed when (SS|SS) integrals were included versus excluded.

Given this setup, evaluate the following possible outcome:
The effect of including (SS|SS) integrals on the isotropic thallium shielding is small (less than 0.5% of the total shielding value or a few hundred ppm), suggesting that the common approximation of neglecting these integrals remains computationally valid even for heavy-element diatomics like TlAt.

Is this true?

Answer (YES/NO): NO